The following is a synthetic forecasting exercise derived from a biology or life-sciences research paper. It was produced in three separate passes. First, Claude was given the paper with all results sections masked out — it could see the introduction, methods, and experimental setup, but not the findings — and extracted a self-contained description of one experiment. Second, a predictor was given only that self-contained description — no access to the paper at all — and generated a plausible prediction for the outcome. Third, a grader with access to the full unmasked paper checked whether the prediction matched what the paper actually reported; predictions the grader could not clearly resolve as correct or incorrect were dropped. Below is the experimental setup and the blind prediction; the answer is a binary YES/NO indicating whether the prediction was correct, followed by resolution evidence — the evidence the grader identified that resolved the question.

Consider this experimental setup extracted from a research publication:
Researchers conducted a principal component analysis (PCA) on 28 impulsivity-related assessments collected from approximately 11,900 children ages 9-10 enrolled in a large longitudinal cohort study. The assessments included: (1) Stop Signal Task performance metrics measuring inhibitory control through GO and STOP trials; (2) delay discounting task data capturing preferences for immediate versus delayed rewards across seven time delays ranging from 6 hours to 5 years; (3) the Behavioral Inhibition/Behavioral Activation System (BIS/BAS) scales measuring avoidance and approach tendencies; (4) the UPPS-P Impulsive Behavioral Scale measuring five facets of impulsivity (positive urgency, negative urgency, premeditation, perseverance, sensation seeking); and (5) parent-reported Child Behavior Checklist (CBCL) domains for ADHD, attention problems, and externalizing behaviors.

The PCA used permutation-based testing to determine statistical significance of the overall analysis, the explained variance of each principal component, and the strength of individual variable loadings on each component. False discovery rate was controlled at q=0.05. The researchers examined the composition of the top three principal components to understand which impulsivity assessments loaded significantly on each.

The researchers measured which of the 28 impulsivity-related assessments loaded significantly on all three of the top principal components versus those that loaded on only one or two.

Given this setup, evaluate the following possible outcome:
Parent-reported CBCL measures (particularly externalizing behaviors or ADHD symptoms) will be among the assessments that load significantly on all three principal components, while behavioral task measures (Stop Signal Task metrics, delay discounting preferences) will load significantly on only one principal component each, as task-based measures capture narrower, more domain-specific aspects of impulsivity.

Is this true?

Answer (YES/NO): NO